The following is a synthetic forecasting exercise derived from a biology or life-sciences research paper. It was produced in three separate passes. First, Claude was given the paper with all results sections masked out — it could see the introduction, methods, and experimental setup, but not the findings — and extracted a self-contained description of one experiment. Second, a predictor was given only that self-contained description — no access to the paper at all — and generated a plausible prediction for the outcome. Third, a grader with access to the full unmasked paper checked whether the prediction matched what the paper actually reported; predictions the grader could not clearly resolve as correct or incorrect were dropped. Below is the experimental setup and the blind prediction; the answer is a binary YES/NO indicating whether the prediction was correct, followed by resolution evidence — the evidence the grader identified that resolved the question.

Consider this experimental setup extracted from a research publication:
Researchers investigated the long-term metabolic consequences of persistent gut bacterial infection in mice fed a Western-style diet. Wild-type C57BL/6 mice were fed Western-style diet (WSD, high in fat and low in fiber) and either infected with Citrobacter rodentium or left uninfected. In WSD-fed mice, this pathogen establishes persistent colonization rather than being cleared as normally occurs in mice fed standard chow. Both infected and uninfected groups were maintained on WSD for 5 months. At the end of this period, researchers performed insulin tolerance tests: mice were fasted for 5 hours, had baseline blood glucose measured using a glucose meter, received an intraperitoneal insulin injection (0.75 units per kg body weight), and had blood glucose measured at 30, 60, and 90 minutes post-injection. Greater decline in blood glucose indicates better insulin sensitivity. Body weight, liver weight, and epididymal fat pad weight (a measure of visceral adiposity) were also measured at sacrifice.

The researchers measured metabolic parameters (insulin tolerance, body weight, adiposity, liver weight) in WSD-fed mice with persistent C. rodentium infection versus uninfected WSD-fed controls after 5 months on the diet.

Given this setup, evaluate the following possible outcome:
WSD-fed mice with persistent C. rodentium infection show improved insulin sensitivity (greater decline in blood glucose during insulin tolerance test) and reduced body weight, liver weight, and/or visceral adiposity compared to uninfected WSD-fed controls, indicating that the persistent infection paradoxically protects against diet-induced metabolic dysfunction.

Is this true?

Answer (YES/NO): NO